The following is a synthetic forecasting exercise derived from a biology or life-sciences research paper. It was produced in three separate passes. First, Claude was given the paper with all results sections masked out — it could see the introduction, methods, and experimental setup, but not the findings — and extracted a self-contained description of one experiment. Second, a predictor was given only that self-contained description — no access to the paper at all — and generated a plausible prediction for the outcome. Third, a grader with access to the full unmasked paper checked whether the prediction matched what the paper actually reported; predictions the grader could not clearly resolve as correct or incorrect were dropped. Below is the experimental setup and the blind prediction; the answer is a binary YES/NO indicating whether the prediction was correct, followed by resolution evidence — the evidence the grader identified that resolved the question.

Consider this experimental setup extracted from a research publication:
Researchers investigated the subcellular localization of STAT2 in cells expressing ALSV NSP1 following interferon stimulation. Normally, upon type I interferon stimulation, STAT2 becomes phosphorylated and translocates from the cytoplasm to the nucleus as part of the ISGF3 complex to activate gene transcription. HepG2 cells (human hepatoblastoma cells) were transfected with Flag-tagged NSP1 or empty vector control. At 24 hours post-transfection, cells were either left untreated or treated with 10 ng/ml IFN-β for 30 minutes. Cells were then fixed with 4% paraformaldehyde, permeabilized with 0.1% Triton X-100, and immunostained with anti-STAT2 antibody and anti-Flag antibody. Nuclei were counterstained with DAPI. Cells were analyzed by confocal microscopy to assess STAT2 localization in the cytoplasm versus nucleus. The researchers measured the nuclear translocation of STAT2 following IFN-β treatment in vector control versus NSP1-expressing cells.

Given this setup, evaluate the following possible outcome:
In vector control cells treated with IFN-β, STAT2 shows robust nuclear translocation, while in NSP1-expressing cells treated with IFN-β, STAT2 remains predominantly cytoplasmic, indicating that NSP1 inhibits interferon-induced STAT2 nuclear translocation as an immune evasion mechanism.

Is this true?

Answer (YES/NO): YES